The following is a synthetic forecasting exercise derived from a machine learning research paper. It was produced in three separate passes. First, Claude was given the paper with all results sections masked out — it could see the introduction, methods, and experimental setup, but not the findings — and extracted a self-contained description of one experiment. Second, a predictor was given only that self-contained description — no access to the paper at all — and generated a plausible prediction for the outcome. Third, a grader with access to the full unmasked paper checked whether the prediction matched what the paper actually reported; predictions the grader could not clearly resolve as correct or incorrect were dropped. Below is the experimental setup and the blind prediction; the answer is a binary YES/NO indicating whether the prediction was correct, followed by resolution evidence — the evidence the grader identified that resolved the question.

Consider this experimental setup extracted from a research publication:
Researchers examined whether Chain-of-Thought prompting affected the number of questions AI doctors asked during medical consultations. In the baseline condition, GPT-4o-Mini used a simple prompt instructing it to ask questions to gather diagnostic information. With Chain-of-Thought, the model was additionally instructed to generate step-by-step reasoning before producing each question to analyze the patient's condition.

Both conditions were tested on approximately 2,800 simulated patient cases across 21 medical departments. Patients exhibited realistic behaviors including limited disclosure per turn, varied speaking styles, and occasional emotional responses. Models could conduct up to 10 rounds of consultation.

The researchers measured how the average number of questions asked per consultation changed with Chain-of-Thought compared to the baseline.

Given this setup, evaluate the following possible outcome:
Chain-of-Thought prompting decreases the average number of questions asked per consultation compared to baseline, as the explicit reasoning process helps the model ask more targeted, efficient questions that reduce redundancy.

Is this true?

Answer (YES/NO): NO